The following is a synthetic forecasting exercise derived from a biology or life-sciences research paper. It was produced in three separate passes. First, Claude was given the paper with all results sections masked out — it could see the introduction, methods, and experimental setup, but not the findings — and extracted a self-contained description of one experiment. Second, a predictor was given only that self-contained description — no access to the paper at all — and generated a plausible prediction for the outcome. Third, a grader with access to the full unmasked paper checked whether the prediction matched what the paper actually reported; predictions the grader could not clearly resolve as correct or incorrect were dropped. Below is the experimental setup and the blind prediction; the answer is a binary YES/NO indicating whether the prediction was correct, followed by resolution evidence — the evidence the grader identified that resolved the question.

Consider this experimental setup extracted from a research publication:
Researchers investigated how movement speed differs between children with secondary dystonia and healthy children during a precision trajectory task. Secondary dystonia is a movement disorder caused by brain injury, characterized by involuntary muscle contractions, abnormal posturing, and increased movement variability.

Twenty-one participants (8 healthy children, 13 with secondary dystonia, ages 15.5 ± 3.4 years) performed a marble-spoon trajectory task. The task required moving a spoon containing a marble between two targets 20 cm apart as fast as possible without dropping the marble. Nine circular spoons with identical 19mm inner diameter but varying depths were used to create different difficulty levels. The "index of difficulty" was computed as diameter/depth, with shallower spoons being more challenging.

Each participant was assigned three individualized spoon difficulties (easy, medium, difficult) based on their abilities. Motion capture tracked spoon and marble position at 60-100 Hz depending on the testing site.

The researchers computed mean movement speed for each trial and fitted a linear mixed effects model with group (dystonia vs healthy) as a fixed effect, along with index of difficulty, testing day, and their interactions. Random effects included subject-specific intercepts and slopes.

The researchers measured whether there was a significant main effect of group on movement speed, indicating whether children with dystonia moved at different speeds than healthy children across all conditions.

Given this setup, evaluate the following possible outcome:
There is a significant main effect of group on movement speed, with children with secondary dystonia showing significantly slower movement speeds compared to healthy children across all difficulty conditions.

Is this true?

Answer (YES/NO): NO